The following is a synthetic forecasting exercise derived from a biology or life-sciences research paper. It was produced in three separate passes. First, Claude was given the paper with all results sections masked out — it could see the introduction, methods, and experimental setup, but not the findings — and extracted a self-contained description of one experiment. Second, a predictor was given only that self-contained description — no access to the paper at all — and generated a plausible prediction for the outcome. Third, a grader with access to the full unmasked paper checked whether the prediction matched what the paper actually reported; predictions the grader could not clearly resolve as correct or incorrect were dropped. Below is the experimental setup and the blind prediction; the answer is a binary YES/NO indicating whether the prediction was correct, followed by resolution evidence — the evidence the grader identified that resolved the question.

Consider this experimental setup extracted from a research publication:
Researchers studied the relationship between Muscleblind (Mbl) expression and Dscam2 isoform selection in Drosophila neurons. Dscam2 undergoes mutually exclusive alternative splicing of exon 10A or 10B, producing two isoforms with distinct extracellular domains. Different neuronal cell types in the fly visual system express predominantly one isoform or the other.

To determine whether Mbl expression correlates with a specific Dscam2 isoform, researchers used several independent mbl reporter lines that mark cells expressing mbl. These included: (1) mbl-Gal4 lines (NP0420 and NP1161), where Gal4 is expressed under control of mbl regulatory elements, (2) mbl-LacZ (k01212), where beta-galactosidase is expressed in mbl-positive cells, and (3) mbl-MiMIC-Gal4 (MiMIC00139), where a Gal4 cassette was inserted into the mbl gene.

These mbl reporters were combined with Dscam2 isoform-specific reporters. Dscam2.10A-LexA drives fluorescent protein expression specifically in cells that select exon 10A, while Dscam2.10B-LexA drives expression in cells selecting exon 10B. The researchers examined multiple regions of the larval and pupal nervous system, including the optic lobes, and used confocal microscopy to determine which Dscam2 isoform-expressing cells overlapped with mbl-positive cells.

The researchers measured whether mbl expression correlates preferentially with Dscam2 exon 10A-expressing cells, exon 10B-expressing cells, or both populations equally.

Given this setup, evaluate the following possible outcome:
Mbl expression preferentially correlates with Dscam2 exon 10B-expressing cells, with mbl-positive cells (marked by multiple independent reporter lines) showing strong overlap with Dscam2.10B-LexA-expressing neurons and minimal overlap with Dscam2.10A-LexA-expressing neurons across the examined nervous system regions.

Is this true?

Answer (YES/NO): YES